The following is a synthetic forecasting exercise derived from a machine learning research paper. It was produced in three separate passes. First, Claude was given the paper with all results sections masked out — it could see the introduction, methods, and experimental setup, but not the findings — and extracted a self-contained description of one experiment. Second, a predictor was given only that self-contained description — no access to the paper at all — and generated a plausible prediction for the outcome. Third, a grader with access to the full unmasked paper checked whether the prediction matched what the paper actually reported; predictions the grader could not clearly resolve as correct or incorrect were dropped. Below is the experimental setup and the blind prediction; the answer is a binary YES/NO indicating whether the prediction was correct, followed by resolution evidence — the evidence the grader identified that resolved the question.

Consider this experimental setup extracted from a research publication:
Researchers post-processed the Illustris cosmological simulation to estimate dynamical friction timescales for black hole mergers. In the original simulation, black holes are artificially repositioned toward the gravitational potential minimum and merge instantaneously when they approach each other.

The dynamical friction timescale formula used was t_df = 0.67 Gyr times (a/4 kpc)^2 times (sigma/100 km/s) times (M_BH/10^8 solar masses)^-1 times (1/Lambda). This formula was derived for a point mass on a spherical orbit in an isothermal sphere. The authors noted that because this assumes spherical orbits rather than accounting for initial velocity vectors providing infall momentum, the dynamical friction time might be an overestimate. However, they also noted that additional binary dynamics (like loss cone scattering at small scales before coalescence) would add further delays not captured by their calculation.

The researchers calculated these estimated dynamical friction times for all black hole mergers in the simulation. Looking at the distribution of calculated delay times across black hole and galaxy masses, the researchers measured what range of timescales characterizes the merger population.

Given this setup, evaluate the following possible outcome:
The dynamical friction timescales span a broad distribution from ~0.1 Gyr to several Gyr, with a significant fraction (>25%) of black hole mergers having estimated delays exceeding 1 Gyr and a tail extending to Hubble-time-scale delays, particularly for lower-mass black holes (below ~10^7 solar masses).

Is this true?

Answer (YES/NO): NO